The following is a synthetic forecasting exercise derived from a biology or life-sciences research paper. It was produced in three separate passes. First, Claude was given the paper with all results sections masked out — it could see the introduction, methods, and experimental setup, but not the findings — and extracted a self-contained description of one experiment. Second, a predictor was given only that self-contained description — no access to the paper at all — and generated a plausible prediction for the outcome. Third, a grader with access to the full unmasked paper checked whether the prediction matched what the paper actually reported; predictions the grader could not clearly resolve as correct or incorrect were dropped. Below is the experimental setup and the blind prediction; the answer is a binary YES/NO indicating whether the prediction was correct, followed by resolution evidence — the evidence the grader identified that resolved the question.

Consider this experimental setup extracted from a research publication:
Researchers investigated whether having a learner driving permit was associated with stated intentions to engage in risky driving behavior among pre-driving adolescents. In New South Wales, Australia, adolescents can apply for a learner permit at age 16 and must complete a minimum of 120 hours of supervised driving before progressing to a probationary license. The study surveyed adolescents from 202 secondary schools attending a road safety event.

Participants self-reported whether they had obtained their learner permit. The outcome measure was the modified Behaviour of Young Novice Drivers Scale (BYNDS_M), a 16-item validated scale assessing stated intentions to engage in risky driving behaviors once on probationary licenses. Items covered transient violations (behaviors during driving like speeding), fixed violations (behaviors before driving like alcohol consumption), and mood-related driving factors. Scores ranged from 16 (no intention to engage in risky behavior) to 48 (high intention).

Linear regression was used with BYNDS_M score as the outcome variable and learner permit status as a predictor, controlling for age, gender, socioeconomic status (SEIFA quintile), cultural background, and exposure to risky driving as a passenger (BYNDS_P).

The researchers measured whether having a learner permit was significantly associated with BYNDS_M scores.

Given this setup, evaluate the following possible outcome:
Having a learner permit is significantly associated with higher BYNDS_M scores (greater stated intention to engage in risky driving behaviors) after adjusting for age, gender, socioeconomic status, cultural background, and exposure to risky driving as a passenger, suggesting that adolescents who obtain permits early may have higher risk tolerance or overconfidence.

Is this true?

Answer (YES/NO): NO